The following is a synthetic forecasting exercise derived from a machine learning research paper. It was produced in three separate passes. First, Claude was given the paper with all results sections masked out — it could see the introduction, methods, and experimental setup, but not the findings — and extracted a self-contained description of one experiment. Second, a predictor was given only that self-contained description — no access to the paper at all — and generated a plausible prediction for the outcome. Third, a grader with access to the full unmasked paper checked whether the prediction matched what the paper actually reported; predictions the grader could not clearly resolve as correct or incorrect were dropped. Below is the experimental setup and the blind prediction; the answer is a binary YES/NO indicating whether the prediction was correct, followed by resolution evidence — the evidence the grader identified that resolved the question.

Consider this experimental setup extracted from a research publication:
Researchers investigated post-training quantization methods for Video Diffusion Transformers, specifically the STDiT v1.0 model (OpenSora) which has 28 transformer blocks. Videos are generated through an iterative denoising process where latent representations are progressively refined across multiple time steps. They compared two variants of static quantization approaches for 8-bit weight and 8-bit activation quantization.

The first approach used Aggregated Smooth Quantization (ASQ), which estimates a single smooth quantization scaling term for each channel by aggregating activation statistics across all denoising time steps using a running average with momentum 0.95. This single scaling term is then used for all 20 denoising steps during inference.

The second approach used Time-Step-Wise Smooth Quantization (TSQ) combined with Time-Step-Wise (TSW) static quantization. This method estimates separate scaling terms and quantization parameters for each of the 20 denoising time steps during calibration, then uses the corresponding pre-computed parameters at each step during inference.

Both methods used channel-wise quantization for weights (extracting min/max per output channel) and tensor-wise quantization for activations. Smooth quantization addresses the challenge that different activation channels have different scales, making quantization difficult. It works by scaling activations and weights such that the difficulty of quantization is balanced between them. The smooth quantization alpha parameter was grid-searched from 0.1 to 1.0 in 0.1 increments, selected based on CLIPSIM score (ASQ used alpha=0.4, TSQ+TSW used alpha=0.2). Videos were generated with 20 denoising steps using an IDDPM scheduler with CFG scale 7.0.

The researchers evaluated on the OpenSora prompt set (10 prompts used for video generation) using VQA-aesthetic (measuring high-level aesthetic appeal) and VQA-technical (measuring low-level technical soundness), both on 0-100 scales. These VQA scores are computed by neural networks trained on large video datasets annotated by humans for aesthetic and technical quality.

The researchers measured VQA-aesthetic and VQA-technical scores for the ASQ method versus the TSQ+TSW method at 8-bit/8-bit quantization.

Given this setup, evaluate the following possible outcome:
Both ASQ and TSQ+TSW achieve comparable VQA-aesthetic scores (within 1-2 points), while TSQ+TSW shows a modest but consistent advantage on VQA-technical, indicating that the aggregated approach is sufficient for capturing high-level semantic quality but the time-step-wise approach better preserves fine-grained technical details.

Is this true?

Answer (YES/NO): NO